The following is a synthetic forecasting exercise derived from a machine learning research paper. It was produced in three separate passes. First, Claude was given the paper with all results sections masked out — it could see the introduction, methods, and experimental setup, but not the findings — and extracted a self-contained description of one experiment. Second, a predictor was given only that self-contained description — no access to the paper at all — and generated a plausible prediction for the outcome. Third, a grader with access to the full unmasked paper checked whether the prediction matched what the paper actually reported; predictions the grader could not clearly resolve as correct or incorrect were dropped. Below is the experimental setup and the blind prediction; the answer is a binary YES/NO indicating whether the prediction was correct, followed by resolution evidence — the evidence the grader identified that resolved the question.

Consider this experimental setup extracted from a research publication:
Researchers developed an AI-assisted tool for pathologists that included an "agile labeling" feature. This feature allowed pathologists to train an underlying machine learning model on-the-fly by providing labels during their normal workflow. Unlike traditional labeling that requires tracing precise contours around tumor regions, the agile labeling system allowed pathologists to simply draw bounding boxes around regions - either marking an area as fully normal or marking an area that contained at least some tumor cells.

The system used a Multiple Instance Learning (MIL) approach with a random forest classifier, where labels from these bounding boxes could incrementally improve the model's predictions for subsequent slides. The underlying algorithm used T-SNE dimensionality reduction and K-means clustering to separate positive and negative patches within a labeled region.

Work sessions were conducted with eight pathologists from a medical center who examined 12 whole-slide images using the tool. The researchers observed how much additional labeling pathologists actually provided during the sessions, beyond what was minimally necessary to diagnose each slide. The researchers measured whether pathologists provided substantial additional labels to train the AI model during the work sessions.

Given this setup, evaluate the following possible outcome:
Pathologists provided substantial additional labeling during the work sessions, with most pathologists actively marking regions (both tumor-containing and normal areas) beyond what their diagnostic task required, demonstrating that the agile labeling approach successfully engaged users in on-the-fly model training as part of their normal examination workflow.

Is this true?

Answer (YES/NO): NO